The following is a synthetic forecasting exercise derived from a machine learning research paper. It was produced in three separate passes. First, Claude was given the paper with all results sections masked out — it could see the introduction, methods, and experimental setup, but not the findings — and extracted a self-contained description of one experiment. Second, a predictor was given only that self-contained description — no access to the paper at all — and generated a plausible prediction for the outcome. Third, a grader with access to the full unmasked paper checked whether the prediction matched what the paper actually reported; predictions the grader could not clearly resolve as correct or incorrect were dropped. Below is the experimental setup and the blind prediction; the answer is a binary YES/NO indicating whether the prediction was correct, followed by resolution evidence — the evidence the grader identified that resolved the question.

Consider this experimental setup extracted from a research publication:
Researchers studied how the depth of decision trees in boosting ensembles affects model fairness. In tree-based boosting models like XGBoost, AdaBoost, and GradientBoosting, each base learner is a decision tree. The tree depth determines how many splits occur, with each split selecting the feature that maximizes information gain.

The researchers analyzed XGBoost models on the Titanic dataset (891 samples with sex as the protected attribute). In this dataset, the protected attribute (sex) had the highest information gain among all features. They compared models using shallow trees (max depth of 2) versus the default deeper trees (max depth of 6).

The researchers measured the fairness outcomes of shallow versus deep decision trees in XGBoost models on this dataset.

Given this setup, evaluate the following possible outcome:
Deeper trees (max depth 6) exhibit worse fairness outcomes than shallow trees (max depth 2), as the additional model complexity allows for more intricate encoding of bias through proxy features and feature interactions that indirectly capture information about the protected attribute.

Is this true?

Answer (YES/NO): NO